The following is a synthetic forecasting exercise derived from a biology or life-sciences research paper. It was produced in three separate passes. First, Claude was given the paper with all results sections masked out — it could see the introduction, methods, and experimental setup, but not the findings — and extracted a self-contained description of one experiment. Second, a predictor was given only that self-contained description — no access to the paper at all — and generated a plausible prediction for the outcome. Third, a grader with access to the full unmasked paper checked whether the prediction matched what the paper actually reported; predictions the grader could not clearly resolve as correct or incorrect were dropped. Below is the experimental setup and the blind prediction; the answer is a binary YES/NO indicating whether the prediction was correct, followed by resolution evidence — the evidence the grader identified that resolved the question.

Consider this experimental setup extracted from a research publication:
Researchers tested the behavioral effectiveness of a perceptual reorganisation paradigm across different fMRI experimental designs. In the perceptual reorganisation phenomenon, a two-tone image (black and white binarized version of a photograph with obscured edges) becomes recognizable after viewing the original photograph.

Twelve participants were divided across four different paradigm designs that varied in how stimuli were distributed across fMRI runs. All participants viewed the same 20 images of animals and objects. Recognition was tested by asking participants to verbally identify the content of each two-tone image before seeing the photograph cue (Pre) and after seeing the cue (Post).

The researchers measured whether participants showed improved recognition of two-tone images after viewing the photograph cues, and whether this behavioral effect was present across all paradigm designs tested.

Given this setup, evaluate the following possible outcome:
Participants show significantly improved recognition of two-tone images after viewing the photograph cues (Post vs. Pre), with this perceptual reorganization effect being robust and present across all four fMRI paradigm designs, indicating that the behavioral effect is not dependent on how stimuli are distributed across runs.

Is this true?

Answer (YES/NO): YES